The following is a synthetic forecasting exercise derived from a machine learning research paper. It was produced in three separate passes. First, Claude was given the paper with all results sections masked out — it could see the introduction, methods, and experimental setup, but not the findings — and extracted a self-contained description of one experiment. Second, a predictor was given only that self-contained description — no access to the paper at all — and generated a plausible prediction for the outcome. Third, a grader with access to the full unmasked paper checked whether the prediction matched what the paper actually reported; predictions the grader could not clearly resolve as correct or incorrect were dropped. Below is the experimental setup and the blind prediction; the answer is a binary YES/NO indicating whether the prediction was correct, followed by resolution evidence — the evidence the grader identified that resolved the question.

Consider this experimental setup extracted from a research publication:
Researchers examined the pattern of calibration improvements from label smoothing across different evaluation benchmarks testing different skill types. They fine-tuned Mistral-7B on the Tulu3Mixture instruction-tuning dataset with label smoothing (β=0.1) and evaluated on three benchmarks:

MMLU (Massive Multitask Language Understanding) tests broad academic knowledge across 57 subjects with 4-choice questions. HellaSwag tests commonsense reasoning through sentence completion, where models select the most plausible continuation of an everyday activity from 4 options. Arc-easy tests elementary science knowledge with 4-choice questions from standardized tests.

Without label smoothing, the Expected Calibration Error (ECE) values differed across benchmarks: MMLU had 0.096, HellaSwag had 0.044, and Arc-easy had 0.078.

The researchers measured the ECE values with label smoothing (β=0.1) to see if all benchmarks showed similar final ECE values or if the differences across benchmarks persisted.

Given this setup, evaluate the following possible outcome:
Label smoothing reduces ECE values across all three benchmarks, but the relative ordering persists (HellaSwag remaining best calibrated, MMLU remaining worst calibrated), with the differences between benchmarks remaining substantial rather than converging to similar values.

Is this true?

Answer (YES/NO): NO